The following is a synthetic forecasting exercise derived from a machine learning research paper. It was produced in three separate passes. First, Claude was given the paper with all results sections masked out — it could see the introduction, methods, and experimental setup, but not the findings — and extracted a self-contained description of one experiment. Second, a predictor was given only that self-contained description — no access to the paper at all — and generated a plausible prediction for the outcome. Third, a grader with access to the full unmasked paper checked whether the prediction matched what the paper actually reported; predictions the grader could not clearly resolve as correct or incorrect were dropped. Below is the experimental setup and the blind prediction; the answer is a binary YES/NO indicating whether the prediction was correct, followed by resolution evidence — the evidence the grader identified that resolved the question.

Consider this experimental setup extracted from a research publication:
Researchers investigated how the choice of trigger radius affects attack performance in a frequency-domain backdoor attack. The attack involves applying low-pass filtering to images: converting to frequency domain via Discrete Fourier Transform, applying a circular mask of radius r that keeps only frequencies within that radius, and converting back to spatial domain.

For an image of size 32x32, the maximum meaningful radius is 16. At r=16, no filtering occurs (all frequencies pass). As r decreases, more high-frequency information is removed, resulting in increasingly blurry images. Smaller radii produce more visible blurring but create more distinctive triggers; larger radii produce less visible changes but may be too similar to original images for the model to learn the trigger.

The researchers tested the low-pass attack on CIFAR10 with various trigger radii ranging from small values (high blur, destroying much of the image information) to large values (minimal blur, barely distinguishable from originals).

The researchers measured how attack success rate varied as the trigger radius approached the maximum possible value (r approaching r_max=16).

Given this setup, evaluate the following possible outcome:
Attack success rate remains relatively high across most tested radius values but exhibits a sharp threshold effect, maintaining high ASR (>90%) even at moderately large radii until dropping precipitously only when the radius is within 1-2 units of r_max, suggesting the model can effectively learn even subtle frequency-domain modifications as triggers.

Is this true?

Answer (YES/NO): NO